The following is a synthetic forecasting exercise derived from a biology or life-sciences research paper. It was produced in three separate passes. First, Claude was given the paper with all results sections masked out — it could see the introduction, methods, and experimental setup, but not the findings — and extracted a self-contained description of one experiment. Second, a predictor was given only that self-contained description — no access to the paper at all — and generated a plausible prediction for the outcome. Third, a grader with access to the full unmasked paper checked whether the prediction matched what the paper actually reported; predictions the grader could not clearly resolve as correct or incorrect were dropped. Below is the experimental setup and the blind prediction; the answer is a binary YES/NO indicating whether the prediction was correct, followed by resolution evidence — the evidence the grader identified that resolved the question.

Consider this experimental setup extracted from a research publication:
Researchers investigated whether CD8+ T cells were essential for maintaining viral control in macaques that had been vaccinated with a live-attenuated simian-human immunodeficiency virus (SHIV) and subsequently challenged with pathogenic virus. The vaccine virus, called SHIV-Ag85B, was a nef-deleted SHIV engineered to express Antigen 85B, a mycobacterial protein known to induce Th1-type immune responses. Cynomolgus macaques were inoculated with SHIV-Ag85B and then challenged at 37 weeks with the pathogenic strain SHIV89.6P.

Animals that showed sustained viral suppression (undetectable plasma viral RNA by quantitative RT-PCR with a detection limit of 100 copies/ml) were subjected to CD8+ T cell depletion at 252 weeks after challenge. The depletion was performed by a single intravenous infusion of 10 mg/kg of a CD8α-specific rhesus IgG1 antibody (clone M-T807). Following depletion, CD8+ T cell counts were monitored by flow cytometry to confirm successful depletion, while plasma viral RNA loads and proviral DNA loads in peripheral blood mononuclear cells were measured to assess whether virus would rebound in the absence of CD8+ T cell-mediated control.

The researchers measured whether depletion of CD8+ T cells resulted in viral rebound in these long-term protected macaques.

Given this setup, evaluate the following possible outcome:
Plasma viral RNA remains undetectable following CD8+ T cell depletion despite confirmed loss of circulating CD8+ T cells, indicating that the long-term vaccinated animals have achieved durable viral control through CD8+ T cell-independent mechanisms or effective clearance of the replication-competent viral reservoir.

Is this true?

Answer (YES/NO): NO